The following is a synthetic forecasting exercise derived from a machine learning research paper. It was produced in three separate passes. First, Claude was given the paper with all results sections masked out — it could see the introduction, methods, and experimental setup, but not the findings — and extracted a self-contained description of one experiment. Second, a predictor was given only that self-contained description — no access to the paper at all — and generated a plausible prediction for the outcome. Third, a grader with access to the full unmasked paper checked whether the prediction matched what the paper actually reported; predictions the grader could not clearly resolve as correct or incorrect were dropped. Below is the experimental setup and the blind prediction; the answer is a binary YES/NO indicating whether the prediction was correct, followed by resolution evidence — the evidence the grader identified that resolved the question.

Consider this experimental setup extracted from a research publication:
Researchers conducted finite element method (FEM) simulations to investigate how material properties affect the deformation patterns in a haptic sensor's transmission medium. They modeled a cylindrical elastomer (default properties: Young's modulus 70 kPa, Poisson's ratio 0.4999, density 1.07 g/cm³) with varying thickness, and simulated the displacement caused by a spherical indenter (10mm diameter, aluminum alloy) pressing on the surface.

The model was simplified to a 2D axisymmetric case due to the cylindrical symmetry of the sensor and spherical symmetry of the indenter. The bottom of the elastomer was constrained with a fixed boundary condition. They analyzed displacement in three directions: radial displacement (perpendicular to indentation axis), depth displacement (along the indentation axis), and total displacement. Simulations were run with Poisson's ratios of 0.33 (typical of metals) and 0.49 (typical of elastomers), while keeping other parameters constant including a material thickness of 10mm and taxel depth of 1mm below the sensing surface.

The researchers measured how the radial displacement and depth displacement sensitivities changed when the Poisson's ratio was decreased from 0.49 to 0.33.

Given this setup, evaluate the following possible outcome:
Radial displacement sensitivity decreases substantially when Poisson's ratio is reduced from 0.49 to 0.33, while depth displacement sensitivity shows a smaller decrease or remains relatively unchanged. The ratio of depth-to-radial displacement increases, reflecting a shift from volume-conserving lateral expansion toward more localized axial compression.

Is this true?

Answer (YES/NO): NO